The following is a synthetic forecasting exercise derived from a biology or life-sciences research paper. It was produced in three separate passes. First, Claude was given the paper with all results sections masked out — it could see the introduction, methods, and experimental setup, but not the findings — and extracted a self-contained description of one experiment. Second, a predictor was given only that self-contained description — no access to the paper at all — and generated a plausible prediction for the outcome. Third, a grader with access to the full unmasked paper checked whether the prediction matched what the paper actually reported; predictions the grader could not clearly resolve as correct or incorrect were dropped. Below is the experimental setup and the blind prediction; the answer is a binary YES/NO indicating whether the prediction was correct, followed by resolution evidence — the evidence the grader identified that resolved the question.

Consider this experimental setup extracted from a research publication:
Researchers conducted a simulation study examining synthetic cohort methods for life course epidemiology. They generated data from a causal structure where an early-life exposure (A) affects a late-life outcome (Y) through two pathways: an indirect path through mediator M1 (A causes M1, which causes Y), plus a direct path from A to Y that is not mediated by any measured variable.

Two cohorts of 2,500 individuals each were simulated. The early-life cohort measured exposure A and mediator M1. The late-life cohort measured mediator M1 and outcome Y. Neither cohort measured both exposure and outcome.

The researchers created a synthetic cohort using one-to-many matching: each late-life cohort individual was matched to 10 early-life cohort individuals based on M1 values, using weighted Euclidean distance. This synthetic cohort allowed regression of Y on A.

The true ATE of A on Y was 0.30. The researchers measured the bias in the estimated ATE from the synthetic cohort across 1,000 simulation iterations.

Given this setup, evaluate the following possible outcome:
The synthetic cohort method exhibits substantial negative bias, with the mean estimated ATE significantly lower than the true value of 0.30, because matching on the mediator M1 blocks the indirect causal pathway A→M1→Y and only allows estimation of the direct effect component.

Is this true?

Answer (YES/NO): NO